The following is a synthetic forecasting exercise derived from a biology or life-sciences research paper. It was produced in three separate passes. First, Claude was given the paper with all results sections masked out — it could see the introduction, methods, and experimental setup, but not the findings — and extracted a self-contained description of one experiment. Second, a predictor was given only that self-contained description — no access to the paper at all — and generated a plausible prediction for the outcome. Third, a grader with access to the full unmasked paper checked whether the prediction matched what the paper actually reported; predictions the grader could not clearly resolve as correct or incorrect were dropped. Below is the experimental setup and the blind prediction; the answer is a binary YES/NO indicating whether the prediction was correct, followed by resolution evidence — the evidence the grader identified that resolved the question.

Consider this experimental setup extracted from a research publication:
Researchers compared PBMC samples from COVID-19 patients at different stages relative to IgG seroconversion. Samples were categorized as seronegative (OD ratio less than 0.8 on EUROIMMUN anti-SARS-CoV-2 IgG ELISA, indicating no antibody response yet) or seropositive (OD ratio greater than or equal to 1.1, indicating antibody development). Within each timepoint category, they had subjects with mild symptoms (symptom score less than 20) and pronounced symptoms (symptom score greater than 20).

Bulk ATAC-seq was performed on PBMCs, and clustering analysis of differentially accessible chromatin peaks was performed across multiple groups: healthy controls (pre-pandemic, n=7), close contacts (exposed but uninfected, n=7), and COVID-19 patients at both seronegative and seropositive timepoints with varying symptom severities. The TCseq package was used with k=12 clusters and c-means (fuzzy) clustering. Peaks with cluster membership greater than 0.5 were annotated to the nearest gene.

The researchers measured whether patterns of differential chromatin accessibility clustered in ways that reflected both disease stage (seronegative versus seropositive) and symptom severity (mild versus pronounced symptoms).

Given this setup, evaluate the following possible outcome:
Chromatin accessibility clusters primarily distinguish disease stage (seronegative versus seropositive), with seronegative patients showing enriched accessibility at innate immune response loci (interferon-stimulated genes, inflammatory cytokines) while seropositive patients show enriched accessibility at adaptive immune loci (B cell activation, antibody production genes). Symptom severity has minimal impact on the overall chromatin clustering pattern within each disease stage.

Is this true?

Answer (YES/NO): NO